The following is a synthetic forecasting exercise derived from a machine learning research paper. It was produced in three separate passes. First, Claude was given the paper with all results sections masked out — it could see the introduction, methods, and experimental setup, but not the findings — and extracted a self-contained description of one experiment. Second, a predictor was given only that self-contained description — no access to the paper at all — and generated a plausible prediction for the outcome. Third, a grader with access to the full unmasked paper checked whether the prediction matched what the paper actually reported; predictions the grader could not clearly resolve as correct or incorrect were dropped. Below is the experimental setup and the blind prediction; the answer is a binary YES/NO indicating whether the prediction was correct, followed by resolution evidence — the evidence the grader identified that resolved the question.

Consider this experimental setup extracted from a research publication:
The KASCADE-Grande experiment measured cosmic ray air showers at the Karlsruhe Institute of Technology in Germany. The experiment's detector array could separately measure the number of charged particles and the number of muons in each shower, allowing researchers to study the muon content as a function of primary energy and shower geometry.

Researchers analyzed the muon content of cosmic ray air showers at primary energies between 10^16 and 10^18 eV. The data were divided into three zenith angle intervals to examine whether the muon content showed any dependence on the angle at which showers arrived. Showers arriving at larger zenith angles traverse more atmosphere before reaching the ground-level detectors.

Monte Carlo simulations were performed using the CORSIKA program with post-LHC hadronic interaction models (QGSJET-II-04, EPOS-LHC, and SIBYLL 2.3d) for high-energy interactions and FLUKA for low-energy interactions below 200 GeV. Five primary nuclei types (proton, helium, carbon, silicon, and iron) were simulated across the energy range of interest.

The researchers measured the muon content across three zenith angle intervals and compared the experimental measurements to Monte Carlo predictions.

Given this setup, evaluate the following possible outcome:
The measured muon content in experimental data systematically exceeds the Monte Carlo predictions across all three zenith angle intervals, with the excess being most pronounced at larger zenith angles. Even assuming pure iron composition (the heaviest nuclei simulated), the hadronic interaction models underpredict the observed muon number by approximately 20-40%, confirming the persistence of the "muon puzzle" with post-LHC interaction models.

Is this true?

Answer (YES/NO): NO